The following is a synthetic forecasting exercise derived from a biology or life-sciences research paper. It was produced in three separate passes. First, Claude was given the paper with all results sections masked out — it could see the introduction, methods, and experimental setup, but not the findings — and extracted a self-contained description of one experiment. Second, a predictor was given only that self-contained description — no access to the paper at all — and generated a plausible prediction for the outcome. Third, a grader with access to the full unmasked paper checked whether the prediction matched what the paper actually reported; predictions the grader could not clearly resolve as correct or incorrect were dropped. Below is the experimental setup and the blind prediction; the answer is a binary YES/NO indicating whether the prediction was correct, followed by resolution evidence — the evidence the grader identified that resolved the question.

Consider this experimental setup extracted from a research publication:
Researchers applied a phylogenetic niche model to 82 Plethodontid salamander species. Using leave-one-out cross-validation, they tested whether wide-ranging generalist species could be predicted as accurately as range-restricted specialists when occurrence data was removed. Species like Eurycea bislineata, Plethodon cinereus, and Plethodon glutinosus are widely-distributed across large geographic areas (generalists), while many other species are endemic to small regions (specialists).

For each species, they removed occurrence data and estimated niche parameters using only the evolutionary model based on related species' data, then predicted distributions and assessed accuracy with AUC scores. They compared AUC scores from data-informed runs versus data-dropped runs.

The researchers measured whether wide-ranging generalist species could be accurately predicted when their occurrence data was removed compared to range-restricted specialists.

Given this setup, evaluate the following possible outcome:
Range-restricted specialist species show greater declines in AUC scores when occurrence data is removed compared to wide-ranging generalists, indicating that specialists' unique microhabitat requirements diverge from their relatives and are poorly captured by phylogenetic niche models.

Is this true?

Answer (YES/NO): NO